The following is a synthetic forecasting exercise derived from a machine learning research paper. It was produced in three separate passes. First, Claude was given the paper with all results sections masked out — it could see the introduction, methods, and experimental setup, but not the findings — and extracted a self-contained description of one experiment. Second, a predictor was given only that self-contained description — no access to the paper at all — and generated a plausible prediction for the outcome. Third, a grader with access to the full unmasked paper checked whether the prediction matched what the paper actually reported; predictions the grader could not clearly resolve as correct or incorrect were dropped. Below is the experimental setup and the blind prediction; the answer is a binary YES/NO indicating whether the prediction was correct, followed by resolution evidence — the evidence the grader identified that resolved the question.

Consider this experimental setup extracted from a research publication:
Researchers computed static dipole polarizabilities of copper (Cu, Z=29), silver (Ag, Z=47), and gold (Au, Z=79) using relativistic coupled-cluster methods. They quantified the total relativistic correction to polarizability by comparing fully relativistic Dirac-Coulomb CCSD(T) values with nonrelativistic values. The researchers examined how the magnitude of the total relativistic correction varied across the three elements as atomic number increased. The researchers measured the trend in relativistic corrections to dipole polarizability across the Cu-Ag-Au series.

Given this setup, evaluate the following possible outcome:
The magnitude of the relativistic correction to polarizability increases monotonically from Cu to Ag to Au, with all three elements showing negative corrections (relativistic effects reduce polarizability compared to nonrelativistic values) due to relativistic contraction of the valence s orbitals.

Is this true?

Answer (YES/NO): YES